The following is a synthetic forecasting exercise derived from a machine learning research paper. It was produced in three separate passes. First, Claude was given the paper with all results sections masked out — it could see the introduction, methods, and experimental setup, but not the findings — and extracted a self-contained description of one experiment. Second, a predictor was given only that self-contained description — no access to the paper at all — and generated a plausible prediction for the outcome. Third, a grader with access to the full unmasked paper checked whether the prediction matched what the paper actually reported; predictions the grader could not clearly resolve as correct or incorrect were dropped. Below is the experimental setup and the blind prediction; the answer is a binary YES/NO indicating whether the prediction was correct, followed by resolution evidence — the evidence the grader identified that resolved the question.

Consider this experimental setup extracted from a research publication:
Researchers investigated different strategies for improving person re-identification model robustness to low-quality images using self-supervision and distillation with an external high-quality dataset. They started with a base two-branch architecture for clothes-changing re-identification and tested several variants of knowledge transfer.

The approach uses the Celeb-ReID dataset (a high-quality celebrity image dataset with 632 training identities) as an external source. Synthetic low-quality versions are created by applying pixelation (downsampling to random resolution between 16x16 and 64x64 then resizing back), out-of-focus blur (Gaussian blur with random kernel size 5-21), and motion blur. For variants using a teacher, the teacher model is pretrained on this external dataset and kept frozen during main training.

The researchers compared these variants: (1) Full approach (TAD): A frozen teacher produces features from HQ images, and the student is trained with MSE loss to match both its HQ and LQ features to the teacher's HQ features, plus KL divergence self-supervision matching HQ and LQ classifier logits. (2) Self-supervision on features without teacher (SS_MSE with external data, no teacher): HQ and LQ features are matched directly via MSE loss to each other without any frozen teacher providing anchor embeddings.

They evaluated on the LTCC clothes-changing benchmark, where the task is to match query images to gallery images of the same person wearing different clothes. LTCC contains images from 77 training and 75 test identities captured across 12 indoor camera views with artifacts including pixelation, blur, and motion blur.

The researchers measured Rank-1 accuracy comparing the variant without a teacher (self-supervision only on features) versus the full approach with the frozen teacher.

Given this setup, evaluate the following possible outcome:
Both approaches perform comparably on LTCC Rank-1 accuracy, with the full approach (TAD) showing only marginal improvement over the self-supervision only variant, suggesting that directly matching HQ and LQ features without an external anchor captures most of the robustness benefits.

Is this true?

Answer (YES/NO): NO